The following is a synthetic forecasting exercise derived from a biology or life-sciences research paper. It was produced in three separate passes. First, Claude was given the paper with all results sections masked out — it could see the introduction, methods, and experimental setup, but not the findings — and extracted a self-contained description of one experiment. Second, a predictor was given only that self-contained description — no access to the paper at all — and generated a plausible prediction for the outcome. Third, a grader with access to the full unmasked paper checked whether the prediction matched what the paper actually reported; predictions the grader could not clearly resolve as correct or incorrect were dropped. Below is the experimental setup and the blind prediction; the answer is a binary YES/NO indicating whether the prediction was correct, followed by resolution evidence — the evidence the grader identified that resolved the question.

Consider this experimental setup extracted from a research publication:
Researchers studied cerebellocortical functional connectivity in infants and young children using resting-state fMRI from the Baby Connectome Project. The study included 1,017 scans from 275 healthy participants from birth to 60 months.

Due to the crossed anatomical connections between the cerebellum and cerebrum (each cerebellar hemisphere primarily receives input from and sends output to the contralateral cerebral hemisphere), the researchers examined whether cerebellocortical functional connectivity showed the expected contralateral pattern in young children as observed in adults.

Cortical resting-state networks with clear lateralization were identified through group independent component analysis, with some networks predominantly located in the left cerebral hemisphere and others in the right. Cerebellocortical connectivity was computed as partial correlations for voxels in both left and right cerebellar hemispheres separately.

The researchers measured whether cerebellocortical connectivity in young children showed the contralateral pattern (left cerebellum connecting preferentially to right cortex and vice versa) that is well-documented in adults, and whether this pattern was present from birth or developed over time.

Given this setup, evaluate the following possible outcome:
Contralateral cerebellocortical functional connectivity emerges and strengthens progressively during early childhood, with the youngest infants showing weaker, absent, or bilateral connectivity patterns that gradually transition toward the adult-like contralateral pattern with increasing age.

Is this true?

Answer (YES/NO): NO